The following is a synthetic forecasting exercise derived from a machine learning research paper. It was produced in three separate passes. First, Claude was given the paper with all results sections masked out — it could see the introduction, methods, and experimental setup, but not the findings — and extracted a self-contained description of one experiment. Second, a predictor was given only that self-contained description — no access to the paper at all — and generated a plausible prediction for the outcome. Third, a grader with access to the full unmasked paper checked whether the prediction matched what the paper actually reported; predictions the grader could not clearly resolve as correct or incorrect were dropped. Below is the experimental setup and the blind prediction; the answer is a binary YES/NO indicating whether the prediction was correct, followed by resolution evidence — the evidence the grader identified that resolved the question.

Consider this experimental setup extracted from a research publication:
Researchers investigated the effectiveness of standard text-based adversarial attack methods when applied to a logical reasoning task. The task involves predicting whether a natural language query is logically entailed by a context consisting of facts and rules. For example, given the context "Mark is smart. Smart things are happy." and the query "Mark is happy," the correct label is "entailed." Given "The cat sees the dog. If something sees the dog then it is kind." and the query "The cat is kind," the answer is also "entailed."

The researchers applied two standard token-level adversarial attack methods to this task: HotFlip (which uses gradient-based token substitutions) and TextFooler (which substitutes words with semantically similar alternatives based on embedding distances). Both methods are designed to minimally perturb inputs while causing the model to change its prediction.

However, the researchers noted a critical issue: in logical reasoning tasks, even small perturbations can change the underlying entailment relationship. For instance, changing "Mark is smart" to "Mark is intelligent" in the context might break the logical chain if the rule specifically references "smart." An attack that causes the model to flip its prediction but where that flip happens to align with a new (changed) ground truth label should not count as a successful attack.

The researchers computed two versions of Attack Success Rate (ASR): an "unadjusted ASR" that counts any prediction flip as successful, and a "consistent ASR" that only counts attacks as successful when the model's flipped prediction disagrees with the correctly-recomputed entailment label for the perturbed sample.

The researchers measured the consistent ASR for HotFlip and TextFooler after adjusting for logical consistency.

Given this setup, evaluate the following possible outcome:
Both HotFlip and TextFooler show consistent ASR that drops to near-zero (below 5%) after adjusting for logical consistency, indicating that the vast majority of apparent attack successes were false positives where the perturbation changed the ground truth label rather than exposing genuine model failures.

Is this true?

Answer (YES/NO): NO